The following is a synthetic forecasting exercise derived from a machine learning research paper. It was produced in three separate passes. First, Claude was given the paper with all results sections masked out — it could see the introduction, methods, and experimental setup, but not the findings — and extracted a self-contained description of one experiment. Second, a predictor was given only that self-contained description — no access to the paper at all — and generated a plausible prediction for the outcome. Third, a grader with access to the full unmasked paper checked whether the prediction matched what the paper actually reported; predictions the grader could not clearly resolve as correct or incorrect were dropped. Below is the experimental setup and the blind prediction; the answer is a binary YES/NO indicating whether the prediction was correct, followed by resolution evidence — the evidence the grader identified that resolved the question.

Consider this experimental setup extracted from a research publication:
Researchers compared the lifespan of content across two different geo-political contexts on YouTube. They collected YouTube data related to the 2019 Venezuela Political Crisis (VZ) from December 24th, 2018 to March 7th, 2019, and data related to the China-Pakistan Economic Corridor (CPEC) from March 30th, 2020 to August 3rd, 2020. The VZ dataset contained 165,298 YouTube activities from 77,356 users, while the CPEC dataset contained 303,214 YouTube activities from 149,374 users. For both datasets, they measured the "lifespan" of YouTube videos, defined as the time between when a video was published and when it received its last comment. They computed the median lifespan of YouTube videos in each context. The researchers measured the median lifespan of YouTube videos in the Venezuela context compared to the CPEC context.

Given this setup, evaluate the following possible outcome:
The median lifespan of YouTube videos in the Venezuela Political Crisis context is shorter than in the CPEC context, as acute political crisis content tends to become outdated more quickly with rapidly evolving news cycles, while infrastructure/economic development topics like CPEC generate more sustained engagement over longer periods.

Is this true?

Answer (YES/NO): YES